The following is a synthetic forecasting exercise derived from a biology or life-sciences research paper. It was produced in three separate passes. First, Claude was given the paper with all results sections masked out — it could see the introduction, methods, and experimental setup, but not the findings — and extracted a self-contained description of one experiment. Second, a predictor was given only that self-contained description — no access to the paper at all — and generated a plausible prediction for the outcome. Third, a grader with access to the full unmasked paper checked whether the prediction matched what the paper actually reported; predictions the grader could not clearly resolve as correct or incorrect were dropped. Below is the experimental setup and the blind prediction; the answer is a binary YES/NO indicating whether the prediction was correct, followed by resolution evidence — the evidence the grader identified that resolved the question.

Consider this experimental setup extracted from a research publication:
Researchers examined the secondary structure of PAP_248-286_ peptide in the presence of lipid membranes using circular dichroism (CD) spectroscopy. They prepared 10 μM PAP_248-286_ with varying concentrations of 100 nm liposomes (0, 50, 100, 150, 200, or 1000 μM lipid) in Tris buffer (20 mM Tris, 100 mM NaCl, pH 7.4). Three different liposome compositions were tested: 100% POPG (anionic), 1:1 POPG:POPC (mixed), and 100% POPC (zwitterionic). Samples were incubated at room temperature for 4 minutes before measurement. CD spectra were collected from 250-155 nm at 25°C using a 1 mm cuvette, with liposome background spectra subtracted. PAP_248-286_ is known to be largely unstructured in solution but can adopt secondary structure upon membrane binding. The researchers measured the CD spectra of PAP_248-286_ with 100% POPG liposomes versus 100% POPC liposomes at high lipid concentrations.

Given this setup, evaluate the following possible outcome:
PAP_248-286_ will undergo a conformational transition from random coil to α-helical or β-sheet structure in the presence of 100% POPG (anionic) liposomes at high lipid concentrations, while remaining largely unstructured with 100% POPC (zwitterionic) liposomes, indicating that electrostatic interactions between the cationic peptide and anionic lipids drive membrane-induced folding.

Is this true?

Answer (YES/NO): YES